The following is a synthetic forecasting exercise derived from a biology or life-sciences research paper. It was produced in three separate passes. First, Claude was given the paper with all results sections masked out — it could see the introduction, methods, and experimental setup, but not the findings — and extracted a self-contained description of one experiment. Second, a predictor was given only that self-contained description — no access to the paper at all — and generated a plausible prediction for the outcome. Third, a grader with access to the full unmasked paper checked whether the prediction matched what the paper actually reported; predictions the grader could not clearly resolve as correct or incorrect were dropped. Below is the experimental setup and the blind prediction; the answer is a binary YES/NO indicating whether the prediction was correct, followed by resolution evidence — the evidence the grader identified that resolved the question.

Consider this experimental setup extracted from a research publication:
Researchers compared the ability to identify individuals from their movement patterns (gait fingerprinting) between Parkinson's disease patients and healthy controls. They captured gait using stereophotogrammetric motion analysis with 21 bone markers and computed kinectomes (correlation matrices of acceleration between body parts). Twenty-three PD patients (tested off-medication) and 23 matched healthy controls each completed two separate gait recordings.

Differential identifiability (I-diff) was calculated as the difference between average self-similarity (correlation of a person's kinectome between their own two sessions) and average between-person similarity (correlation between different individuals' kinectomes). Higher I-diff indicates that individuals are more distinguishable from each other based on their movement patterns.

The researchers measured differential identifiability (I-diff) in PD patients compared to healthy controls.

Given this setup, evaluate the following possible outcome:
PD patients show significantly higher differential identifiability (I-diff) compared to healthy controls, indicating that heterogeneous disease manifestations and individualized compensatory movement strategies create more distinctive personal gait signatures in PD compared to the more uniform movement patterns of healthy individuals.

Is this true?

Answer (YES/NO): NO